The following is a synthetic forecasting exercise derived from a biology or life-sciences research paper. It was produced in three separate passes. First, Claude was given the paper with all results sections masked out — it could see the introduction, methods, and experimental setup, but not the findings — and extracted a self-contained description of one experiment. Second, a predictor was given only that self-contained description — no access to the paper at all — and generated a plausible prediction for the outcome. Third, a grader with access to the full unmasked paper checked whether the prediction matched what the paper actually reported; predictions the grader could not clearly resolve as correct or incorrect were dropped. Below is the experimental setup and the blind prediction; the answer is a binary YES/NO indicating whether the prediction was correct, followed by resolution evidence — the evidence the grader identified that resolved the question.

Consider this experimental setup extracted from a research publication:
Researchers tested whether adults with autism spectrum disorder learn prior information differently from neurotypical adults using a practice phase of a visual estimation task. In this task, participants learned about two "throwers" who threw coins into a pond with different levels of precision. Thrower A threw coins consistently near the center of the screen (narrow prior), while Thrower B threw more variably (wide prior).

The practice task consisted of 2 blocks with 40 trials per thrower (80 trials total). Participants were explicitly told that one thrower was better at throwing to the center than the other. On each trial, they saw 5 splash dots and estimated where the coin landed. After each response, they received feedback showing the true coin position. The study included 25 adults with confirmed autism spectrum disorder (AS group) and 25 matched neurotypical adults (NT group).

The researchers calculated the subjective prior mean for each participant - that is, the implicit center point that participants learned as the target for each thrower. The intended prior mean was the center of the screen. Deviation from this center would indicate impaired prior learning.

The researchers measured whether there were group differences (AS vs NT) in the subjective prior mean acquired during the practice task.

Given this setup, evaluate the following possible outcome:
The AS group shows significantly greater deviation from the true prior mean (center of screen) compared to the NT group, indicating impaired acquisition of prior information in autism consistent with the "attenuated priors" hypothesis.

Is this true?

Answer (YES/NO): NO